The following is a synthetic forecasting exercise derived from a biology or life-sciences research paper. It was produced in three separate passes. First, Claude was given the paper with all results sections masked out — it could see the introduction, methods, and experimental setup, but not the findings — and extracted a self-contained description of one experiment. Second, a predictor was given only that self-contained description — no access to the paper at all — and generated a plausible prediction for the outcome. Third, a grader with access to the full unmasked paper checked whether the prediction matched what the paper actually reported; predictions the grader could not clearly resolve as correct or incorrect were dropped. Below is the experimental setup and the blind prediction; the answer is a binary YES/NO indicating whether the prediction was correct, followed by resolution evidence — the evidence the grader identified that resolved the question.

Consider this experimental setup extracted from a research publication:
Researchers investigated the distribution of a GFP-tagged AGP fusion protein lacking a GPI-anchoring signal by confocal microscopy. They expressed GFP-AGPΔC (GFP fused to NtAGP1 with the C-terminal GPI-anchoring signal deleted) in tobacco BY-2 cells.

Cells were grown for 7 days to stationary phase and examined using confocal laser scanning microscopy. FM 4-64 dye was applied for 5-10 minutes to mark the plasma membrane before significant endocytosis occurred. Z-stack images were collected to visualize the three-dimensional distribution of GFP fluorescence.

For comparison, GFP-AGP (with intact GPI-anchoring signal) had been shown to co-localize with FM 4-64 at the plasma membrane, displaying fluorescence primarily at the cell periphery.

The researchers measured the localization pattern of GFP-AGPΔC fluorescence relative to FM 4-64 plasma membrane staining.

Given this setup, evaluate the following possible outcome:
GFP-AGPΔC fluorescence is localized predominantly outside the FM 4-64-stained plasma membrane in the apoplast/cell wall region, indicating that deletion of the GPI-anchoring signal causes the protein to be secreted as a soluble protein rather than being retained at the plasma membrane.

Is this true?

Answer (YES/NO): NO